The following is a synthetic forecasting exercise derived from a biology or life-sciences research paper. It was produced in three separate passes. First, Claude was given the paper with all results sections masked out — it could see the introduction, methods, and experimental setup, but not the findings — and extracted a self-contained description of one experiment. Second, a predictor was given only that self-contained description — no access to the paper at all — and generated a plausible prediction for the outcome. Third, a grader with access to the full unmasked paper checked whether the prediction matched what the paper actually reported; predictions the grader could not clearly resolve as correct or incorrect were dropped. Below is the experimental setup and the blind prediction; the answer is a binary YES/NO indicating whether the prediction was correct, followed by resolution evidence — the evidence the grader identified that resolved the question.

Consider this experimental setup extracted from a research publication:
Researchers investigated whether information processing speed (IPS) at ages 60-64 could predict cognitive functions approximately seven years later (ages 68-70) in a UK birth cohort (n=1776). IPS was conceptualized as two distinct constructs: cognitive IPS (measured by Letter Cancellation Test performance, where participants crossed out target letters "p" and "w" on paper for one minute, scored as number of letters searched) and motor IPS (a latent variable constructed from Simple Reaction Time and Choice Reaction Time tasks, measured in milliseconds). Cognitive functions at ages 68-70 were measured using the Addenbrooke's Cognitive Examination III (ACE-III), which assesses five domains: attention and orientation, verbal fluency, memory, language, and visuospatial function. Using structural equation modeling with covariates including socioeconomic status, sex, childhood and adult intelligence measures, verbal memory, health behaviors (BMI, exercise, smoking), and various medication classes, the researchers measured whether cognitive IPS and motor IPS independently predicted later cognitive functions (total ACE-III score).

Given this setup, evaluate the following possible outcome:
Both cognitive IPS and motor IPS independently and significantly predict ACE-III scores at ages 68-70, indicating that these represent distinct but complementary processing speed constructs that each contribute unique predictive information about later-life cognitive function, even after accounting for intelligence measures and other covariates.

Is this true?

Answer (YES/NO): YES